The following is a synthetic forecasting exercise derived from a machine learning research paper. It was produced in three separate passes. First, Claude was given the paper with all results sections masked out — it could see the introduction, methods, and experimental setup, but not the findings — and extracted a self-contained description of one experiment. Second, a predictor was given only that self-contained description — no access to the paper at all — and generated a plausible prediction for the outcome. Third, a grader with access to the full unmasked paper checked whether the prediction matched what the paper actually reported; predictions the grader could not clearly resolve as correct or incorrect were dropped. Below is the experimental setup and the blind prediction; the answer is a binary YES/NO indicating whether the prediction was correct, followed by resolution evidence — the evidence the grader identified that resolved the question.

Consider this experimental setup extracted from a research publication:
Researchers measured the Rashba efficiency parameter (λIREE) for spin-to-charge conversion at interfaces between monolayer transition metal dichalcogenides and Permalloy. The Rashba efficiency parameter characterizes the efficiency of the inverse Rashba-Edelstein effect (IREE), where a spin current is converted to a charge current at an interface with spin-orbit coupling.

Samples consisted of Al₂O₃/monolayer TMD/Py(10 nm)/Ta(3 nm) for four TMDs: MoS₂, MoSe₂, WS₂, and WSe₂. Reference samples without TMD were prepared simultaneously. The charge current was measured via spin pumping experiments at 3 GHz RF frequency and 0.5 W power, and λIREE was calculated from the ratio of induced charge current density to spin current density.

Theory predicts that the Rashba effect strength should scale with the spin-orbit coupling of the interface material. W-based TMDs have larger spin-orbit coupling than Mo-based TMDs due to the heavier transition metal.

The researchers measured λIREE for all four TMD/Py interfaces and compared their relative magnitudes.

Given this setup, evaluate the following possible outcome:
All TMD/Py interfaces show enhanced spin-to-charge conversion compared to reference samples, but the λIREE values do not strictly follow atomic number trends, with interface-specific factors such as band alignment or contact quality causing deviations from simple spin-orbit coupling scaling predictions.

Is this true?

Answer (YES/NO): NO